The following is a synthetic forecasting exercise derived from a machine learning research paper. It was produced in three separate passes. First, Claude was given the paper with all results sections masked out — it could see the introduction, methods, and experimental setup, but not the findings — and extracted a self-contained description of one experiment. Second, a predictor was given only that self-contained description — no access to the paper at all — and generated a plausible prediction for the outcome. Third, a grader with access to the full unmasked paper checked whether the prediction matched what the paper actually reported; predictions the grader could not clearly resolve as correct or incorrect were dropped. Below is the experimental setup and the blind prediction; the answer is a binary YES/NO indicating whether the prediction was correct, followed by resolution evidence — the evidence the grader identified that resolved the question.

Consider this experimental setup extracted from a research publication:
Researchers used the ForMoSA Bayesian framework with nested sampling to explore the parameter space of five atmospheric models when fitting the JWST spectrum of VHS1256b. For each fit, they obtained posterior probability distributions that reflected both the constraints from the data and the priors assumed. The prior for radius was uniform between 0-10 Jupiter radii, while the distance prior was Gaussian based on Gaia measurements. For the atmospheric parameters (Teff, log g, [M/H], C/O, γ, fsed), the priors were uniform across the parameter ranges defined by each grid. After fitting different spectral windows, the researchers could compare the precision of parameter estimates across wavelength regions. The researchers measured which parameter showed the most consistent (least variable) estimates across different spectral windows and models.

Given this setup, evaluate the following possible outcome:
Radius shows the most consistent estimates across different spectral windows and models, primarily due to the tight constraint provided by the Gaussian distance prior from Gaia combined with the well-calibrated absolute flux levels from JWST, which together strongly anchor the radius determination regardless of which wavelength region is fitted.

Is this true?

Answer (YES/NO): NO